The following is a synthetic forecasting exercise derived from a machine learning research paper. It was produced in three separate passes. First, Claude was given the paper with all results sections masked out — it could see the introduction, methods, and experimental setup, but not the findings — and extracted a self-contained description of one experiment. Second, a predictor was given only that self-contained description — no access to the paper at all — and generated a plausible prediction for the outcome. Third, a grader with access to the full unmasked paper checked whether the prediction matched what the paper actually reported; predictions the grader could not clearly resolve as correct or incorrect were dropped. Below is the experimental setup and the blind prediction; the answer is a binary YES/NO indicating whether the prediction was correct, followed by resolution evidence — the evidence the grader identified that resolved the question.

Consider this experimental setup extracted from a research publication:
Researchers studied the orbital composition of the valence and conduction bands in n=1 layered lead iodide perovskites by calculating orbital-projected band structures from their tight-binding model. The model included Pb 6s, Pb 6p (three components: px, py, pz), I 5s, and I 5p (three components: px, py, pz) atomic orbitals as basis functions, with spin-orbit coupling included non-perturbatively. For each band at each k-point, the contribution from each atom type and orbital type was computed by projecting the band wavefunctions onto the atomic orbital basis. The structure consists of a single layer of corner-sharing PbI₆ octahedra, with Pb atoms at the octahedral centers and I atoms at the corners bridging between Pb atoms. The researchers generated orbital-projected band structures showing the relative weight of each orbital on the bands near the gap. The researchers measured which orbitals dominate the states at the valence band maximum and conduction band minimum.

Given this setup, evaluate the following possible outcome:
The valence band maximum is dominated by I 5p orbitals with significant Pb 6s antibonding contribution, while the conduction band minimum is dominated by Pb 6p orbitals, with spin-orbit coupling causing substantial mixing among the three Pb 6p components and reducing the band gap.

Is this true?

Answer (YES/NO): YES